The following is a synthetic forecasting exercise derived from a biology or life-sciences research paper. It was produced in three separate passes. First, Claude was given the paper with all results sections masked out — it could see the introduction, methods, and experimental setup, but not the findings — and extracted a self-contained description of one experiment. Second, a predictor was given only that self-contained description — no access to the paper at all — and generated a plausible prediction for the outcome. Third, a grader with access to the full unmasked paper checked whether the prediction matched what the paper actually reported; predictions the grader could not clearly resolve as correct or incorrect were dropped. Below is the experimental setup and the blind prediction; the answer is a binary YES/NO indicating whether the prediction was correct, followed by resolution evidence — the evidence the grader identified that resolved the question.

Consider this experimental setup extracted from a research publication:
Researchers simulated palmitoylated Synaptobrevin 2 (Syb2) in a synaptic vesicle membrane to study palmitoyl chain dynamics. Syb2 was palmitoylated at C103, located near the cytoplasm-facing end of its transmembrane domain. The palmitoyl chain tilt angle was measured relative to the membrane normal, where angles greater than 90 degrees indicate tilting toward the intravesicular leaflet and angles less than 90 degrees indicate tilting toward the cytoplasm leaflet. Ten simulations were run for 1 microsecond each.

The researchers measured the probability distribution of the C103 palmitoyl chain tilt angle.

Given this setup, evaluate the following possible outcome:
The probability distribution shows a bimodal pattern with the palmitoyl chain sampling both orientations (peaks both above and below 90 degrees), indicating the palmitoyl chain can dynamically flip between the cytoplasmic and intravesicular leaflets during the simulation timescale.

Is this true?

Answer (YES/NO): NO